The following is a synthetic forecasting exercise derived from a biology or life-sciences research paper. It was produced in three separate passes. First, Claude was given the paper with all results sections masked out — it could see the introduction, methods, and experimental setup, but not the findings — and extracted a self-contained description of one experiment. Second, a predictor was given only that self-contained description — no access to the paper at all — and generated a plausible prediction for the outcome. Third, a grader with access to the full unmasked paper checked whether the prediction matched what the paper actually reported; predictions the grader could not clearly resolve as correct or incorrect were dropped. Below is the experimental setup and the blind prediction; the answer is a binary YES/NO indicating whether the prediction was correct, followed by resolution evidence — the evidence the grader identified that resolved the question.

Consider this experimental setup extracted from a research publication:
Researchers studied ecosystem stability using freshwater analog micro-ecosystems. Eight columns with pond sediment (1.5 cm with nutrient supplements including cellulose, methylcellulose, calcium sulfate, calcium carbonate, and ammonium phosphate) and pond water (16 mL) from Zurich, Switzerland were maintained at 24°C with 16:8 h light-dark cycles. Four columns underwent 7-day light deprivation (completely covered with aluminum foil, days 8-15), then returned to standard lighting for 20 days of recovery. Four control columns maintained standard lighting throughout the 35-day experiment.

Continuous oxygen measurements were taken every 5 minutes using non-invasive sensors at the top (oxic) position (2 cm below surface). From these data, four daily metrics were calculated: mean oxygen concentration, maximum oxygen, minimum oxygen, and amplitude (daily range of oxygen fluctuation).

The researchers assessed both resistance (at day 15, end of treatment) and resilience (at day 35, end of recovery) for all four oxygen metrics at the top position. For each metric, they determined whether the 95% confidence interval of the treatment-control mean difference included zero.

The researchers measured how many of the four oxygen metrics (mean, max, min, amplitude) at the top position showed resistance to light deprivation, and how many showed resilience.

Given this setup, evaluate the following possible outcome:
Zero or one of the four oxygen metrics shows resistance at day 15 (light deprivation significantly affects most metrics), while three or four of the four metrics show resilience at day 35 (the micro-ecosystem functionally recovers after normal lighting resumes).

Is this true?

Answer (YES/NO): YES